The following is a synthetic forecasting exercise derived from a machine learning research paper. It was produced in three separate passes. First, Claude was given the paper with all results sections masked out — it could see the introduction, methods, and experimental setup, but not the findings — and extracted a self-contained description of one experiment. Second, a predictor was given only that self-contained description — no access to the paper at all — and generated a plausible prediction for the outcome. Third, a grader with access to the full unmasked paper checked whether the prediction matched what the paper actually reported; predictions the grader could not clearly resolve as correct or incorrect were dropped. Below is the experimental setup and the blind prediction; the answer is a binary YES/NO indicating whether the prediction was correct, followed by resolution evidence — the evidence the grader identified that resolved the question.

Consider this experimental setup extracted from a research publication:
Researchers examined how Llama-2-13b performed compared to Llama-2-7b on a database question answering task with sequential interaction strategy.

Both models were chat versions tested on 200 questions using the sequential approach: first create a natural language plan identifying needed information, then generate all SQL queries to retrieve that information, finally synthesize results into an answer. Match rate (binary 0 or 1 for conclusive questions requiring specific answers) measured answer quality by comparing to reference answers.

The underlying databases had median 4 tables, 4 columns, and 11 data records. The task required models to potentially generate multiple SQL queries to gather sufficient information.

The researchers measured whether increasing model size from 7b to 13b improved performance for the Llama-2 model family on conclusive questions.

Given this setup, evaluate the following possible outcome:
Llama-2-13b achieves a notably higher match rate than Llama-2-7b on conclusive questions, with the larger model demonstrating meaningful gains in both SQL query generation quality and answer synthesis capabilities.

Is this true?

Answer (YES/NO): NO